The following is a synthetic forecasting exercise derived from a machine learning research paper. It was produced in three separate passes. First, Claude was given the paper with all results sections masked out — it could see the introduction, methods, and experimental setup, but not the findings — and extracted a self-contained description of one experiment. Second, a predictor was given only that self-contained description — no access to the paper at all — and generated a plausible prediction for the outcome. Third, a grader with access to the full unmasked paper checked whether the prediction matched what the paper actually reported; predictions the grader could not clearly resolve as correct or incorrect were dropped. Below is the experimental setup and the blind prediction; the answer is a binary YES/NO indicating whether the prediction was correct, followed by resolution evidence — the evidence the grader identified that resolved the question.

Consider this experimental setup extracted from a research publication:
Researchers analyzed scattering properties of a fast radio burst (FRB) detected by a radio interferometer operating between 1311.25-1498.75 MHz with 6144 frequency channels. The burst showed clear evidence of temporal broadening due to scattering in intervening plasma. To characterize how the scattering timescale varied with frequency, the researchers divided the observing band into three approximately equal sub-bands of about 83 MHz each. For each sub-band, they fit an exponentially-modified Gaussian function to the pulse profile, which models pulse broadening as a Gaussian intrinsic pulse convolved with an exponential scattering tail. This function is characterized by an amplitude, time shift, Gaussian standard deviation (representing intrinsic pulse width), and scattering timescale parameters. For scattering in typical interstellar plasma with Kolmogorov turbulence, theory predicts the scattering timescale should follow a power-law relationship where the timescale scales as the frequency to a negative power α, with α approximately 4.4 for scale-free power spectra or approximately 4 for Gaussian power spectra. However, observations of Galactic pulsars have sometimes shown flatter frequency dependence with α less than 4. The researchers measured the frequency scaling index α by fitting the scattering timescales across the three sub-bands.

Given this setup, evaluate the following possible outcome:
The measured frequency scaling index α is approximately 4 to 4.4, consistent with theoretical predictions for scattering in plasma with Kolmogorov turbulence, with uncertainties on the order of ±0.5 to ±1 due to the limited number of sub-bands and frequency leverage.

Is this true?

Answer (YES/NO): NO